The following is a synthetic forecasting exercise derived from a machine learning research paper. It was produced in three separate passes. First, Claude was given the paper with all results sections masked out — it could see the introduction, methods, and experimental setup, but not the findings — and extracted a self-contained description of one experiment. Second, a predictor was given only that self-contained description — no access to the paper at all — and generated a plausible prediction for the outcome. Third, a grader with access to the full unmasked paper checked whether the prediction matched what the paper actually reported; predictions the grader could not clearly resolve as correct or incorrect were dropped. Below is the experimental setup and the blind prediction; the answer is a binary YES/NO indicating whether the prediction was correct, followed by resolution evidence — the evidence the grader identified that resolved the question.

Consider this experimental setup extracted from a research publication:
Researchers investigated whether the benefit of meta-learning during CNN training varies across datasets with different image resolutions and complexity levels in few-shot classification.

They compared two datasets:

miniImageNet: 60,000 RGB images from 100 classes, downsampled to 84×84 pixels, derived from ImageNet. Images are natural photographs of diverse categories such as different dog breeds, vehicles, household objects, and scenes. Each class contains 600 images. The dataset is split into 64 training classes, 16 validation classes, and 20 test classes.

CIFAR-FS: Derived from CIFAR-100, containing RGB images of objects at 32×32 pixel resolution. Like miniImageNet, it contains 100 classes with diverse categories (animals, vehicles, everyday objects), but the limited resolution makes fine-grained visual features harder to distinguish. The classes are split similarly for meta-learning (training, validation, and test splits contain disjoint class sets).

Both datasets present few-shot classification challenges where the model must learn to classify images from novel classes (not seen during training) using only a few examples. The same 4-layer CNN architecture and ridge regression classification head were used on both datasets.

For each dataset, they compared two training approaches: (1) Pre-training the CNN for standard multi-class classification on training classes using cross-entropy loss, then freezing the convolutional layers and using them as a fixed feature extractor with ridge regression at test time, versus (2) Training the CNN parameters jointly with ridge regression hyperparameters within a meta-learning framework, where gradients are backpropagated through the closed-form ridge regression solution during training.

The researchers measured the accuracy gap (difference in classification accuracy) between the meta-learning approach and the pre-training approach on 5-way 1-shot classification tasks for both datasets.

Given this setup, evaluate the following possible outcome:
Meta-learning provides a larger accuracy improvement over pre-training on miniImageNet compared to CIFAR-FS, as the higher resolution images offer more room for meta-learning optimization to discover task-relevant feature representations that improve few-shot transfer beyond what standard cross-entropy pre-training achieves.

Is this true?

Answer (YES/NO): YES